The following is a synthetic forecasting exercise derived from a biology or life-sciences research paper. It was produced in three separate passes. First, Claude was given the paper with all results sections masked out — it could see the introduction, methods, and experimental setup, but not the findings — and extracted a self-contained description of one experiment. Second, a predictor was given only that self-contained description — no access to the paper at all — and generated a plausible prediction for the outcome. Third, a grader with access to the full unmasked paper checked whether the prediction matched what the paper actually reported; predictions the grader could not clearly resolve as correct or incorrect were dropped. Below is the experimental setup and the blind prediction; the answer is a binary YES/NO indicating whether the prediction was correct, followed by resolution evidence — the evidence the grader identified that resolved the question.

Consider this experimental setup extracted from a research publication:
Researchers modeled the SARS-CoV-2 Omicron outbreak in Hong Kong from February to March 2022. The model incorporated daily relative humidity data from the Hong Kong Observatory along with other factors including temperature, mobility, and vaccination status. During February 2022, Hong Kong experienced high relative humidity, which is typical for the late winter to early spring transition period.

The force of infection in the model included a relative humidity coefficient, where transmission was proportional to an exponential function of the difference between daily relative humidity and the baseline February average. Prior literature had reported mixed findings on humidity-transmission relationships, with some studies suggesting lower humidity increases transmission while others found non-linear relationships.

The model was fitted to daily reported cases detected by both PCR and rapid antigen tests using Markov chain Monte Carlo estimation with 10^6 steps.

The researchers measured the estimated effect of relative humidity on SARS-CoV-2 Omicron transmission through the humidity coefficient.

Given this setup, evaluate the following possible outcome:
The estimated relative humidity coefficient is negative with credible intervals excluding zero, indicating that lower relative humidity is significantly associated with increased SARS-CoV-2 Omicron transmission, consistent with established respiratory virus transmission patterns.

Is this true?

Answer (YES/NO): NO